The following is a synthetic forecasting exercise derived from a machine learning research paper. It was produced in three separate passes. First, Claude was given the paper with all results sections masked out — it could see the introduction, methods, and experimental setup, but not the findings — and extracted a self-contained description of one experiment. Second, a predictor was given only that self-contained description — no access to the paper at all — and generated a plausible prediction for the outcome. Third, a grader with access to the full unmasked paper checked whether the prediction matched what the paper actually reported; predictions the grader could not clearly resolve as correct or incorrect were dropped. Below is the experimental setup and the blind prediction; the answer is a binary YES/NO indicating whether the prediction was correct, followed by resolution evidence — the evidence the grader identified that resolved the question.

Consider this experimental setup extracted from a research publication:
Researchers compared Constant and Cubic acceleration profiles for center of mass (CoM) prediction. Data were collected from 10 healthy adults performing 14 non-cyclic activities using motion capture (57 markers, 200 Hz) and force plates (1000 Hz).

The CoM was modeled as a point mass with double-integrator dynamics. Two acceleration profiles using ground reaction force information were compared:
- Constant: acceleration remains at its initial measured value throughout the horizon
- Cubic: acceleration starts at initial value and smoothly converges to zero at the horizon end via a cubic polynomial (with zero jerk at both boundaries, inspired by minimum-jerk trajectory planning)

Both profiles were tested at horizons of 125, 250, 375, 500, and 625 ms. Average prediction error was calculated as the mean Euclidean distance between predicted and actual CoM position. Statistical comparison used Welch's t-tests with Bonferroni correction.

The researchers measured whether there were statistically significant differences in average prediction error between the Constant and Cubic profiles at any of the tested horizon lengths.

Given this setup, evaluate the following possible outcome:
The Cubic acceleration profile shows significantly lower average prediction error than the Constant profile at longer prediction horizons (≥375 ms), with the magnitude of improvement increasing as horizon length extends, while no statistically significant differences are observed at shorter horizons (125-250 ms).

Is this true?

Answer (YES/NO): NO